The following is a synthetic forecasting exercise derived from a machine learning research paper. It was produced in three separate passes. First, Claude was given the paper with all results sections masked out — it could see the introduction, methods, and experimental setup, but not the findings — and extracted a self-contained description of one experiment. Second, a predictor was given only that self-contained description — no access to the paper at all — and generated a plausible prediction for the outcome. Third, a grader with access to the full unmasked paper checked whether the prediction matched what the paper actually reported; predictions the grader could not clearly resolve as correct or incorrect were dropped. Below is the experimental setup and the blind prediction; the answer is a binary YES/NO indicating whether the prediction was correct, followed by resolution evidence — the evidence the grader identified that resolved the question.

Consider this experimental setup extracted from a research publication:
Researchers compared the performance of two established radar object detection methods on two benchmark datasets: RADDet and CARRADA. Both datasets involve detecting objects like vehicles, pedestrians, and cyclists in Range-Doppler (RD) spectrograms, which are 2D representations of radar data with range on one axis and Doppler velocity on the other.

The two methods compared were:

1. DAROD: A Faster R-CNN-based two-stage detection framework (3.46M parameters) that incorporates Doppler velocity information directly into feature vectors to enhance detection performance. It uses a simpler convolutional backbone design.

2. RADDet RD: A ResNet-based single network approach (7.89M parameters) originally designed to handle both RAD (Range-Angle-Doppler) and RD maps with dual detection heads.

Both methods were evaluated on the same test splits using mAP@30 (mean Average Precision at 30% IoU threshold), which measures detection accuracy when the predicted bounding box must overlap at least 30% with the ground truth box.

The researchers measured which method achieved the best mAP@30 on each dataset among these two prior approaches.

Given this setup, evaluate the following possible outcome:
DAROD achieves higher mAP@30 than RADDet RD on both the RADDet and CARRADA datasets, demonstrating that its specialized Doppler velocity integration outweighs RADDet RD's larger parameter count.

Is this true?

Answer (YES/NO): YES